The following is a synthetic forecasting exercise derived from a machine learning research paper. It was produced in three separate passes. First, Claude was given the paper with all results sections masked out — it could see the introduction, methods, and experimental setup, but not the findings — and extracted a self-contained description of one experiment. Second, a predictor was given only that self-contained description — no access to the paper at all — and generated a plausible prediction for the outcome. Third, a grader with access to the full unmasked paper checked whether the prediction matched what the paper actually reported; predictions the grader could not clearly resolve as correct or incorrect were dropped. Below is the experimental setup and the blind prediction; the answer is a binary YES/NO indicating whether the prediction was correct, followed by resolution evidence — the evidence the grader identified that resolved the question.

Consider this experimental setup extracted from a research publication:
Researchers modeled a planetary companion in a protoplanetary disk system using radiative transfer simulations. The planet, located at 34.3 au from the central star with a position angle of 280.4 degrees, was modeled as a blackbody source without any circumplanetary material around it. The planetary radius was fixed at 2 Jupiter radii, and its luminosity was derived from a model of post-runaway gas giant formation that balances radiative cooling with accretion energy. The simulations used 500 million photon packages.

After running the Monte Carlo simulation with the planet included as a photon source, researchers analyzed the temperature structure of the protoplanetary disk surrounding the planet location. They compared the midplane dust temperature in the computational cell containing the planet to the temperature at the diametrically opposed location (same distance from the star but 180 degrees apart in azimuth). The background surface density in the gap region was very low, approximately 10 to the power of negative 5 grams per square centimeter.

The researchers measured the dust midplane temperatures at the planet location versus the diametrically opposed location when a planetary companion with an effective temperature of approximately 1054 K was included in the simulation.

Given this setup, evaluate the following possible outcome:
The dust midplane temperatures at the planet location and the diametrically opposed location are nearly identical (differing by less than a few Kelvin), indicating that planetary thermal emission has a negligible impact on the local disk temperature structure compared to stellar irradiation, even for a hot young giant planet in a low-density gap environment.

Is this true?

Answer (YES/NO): NO